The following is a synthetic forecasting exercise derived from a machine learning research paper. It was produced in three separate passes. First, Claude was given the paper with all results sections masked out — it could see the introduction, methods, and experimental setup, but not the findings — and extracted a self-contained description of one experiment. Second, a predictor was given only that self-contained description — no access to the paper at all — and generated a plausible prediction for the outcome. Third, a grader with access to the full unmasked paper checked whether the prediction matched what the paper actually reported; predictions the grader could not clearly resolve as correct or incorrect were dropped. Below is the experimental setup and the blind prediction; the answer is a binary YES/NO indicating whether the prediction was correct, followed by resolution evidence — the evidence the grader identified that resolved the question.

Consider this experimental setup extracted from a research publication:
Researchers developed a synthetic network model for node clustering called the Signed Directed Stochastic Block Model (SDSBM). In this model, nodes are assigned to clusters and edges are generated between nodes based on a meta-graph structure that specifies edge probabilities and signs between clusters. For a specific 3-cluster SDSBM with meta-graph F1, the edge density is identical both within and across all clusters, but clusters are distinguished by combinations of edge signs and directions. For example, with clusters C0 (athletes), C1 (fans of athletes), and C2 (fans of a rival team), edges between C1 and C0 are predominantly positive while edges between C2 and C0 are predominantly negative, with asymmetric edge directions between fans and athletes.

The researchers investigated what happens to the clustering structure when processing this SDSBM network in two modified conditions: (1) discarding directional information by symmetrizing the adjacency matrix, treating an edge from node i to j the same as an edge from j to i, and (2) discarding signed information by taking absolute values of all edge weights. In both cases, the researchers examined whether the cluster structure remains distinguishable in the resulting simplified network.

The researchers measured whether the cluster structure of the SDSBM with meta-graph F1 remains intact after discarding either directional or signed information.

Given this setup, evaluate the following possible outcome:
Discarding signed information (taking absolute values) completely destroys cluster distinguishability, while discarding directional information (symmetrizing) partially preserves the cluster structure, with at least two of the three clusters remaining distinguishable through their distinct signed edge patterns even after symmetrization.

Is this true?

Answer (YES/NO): NO